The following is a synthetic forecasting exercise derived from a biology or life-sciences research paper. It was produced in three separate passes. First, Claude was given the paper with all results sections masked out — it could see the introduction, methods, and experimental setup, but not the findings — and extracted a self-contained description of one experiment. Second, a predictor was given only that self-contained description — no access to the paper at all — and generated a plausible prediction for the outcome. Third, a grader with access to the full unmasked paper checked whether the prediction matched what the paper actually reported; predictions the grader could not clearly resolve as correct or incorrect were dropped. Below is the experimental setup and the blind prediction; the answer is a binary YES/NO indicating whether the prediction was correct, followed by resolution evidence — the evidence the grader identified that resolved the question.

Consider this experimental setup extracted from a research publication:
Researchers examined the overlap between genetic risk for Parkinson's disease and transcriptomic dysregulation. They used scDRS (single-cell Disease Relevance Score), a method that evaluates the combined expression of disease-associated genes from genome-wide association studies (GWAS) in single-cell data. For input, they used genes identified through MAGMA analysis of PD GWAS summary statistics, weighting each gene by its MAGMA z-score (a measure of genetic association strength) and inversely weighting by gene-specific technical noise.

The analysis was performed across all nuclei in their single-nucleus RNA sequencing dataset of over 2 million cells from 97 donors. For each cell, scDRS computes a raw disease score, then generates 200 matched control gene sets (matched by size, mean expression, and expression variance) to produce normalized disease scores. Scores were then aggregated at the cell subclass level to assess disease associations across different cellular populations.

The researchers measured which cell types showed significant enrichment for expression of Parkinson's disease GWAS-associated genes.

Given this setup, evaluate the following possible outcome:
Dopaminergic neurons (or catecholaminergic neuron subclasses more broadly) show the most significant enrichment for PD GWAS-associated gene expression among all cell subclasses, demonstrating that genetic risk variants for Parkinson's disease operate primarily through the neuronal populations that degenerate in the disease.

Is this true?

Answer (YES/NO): NO